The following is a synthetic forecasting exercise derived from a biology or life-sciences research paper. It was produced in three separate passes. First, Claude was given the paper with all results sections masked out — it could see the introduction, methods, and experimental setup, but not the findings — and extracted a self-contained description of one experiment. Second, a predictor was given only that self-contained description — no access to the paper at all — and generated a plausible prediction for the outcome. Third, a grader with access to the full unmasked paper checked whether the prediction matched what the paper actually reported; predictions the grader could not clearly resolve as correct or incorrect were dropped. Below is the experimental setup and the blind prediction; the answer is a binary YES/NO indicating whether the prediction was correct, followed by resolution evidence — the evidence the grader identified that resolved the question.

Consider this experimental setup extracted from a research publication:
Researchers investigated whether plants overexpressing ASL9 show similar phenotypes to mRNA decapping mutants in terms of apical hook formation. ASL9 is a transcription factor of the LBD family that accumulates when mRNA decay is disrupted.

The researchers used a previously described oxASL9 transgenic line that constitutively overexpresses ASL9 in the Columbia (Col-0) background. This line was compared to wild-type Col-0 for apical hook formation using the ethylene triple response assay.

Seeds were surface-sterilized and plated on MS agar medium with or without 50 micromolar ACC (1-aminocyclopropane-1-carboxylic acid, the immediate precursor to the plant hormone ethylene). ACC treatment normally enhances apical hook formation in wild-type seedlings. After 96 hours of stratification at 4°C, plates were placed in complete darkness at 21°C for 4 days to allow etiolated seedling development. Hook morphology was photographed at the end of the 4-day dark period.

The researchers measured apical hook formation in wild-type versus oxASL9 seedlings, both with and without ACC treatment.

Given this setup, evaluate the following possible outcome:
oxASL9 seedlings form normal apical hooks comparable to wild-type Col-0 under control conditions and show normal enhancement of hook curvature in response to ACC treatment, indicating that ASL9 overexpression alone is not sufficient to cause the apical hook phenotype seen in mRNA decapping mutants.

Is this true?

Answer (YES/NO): NO